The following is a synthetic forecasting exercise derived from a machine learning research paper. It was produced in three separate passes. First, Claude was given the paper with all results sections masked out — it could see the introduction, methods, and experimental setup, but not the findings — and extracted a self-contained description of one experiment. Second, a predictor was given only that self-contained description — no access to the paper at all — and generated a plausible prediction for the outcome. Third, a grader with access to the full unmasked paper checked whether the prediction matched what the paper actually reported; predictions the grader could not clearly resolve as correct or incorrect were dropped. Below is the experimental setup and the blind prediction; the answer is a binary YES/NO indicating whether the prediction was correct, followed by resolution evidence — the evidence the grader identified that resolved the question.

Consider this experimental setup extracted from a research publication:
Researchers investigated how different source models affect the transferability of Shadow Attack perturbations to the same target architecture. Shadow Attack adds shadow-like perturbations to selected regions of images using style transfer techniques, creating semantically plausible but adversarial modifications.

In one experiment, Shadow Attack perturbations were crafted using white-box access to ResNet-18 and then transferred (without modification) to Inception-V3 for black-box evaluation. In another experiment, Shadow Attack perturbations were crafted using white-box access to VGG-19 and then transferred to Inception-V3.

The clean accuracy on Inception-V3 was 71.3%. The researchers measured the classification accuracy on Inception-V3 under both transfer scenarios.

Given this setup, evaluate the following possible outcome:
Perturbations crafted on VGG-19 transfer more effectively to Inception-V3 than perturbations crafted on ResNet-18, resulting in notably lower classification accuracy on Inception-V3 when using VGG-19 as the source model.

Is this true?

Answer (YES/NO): NO